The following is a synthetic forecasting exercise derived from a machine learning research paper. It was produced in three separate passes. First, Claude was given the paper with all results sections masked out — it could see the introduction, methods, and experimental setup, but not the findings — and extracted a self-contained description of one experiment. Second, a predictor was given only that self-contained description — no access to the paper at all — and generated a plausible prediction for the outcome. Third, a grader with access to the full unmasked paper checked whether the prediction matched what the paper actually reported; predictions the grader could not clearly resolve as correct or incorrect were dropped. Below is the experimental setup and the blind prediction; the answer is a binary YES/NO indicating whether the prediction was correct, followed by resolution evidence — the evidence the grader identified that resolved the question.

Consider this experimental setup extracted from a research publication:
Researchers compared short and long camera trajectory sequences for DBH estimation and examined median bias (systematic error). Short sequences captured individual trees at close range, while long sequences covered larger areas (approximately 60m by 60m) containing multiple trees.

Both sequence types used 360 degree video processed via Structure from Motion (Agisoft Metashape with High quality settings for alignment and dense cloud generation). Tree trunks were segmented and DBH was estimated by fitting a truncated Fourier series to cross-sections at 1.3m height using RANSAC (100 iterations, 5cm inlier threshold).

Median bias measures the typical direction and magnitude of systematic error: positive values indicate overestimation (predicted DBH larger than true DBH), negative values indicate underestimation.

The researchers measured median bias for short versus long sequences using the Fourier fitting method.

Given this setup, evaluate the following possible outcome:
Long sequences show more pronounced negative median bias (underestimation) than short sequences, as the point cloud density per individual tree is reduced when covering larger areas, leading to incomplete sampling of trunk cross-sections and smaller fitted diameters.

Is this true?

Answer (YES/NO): YES